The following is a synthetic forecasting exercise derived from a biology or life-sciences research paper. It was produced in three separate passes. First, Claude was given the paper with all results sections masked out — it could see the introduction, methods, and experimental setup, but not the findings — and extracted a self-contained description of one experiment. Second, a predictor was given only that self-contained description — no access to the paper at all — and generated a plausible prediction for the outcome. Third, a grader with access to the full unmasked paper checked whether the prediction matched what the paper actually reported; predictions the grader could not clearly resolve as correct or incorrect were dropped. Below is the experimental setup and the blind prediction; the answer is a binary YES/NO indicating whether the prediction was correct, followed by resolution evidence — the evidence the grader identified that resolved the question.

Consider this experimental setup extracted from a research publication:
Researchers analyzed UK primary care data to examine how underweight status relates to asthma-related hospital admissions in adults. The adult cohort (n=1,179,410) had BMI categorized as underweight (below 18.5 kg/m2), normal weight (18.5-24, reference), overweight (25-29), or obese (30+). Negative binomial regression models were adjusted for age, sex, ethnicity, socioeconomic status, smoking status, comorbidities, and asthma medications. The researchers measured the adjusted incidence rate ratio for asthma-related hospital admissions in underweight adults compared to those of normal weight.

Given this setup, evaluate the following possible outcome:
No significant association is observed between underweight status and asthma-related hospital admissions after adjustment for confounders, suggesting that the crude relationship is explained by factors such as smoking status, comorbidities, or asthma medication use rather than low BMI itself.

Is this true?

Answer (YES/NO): NO